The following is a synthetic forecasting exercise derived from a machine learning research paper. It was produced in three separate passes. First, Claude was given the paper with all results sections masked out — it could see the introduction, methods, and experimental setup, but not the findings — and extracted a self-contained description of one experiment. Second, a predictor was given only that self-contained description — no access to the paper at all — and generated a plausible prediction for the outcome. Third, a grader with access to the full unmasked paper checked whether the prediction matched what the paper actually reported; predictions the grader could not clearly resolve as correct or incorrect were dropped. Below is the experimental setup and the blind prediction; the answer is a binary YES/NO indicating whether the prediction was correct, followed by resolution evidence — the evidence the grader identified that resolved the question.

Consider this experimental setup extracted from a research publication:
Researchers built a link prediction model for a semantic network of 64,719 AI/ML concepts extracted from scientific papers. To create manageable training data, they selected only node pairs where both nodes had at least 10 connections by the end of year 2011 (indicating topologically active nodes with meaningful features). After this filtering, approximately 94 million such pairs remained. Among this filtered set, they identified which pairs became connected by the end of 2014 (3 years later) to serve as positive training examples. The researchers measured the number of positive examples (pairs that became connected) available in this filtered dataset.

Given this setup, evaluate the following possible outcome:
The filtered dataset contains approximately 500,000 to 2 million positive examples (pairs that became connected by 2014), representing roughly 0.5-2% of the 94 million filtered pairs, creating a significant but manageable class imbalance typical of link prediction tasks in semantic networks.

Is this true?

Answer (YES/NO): YES